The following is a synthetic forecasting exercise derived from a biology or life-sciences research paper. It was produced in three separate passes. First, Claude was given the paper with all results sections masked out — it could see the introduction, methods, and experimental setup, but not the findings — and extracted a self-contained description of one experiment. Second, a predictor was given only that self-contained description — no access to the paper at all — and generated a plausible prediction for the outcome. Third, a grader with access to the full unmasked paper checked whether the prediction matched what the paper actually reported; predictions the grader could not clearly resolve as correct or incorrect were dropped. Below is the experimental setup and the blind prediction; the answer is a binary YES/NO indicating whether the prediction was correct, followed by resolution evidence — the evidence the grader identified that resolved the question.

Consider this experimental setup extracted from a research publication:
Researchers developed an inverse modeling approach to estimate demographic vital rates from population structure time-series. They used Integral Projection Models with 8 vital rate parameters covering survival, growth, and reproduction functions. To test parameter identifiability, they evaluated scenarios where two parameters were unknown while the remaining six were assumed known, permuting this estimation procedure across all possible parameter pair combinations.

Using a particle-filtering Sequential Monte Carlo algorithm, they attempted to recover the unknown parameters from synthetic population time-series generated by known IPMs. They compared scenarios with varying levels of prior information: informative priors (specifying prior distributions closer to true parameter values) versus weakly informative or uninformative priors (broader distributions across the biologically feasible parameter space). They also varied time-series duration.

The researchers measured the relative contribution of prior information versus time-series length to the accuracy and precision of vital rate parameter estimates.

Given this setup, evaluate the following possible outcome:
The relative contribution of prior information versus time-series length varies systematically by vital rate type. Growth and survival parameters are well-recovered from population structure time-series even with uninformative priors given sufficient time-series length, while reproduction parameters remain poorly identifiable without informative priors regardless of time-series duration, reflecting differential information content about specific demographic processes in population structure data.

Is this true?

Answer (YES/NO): NO